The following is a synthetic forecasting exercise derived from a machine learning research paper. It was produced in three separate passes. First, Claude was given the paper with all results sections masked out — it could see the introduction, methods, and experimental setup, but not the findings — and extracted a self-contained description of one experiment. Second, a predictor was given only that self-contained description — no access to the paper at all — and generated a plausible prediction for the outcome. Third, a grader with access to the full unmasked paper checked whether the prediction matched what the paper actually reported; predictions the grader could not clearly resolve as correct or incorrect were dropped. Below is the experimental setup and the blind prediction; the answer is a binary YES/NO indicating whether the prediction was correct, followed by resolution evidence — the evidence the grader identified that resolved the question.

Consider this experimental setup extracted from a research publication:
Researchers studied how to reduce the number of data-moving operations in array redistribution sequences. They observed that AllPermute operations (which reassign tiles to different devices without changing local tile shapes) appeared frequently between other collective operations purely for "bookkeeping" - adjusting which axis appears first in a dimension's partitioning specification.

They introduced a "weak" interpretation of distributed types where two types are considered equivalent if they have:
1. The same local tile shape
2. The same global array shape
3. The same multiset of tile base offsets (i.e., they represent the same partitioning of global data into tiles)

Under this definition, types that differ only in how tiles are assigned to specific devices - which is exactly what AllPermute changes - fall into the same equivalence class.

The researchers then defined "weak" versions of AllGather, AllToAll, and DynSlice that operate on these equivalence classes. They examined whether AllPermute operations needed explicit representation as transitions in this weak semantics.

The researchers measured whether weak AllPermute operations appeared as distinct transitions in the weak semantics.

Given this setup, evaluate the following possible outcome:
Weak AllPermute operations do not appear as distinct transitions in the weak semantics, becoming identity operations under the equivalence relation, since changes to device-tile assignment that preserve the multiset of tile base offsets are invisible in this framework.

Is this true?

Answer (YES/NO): YES